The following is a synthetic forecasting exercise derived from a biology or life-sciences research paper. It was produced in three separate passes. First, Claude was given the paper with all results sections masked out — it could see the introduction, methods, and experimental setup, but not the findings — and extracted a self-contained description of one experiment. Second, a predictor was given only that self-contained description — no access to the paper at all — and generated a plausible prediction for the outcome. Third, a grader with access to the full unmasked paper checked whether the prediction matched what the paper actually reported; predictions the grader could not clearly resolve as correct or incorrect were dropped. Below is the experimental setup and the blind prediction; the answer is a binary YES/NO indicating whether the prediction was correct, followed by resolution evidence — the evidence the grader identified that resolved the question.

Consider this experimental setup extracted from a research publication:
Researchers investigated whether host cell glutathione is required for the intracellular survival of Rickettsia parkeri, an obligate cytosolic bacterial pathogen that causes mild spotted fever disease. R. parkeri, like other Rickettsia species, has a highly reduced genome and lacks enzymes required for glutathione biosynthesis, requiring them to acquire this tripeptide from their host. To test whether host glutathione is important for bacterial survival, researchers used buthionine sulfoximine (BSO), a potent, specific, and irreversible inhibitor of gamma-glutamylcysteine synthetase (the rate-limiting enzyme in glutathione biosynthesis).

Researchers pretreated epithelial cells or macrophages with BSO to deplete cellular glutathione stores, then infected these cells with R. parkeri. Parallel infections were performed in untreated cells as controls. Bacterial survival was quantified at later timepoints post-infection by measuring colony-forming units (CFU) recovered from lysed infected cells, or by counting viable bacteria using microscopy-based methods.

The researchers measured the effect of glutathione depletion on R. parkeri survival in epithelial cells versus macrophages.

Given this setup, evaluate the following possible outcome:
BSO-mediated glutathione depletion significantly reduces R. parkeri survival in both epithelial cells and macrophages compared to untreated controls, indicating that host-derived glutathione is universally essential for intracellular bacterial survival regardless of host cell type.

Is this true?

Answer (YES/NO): NO